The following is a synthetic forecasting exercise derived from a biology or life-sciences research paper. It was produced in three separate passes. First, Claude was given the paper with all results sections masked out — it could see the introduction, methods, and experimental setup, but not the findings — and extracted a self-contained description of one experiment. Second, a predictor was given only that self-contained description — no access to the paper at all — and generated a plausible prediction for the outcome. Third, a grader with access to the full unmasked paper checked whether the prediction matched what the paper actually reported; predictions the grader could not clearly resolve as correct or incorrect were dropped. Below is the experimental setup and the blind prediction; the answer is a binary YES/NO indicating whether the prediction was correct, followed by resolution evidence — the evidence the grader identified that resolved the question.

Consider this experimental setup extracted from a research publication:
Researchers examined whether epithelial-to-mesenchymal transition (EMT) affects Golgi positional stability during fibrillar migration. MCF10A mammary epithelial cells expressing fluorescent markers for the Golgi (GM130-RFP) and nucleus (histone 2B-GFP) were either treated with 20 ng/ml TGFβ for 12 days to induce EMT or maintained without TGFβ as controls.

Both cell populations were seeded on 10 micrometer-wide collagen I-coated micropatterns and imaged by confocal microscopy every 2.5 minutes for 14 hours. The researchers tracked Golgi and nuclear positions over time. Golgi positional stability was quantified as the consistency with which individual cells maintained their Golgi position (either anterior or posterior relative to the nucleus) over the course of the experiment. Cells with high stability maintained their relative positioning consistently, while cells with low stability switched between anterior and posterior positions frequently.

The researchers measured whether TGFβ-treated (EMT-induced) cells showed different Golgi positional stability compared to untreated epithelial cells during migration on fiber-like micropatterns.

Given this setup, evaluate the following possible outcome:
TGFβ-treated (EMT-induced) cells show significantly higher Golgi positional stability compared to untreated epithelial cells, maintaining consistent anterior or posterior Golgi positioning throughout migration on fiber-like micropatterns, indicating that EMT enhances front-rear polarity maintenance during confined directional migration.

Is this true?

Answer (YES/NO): YES